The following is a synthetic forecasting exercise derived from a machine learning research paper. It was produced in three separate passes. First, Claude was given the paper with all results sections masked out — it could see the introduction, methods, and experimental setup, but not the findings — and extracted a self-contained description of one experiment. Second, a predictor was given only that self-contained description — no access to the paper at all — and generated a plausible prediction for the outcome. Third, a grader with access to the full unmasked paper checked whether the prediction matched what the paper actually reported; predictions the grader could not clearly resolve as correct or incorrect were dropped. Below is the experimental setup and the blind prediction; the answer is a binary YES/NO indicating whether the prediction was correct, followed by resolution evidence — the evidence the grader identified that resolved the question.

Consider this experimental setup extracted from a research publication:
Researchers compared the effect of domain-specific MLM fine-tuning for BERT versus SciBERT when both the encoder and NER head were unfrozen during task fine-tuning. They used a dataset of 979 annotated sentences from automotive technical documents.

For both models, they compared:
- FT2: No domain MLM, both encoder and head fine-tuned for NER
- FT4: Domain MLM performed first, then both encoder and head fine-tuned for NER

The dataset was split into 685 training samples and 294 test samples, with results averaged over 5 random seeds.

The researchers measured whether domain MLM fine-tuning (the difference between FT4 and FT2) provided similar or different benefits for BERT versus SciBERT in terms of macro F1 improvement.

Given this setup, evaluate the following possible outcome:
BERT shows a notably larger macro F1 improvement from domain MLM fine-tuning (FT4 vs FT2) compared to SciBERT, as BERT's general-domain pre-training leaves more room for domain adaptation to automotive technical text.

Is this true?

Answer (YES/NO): YES